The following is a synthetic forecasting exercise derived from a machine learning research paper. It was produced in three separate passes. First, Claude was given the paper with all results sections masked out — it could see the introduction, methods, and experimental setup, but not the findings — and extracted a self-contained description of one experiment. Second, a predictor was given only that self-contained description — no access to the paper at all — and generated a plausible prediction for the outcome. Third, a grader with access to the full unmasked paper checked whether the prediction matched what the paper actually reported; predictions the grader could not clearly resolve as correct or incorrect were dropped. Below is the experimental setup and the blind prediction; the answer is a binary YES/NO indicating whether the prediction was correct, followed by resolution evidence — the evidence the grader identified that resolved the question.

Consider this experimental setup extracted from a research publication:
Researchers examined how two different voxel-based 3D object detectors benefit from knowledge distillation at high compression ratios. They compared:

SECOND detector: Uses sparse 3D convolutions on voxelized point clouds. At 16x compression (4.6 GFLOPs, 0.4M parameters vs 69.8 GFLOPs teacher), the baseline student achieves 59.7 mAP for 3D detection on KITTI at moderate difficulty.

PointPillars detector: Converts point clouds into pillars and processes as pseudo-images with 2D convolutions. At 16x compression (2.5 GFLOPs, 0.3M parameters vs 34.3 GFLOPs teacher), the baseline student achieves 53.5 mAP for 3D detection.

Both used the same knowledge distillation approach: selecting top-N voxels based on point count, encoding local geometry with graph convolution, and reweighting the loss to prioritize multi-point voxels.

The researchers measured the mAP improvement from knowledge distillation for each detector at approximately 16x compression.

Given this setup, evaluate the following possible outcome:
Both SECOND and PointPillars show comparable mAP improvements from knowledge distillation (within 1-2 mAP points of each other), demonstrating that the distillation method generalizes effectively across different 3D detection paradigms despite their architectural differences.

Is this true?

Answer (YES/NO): NO